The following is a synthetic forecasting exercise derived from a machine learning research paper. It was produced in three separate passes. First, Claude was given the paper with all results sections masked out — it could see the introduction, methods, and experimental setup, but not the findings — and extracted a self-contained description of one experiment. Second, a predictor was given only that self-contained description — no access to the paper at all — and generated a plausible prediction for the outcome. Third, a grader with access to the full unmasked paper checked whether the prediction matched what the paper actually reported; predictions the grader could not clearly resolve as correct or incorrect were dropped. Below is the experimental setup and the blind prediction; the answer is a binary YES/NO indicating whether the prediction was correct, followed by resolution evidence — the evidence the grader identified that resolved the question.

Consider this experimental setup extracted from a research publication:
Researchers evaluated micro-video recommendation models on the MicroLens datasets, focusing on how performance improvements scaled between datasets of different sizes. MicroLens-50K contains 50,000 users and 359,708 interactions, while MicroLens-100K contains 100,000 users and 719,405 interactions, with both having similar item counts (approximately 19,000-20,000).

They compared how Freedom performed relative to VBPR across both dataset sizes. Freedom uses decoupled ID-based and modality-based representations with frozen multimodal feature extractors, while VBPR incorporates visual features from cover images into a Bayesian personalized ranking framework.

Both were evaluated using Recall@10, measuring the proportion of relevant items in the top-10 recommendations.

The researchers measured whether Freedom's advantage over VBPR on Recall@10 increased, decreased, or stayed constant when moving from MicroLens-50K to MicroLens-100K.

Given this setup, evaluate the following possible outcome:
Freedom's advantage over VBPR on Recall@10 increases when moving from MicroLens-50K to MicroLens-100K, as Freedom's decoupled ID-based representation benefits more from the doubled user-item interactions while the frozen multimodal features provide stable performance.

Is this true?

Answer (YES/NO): NO